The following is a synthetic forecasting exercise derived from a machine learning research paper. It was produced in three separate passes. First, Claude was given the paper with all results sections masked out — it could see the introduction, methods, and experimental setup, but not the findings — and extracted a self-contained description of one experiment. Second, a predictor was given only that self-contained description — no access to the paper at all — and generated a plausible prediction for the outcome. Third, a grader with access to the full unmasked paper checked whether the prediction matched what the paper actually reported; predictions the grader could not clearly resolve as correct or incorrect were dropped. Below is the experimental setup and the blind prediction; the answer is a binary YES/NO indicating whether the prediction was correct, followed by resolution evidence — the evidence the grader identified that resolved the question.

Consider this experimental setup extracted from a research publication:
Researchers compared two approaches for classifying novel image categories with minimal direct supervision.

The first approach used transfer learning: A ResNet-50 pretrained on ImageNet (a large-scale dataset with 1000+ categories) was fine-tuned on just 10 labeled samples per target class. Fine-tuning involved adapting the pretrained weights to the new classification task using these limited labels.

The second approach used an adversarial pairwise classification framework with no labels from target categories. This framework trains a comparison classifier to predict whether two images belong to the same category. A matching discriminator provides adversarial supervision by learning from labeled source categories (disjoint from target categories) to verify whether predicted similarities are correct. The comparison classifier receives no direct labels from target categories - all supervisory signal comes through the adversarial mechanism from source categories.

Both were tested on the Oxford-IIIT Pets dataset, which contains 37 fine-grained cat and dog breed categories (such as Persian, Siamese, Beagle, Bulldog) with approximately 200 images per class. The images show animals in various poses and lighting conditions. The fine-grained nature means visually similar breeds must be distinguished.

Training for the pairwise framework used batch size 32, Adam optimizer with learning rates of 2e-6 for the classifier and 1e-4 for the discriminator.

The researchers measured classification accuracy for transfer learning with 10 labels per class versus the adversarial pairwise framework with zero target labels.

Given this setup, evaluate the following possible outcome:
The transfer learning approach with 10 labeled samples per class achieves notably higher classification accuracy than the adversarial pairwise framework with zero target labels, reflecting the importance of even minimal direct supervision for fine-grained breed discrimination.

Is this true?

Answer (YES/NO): YES